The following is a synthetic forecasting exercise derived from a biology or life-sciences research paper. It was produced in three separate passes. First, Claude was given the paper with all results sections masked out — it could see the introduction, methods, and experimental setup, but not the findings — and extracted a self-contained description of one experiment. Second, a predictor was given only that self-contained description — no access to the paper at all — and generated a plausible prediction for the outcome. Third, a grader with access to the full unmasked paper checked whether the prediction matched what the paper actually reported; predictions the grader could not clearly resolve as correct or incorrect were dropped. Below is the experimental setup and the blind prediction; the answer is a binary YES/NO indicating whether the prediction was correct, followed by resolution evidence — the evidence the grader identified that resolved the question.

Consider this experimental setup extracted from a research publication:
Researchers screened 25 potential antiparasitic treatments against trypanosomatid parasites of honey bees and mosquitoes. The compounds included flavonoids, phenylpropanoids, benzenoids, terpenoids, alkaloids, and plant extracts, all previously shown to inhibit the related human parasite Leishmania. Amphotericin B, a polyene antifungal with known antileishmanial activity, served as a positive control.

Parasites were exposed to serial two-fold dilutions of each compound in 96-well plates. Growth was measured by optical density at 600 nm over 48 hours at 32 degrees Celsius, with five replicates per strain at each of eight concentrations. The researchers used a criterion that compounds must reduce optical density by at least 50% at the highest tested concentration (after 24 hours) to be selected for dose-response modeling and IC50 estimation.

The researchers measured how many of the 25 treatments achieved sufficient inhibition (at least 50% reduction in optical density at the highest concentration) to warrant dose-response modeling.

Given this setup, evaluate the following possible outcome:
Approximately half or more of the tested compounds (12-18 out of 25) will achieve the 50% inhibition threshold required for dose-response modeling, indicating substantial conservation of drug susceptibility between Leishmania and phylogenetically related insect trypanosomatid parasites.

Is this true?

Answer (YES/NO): NO